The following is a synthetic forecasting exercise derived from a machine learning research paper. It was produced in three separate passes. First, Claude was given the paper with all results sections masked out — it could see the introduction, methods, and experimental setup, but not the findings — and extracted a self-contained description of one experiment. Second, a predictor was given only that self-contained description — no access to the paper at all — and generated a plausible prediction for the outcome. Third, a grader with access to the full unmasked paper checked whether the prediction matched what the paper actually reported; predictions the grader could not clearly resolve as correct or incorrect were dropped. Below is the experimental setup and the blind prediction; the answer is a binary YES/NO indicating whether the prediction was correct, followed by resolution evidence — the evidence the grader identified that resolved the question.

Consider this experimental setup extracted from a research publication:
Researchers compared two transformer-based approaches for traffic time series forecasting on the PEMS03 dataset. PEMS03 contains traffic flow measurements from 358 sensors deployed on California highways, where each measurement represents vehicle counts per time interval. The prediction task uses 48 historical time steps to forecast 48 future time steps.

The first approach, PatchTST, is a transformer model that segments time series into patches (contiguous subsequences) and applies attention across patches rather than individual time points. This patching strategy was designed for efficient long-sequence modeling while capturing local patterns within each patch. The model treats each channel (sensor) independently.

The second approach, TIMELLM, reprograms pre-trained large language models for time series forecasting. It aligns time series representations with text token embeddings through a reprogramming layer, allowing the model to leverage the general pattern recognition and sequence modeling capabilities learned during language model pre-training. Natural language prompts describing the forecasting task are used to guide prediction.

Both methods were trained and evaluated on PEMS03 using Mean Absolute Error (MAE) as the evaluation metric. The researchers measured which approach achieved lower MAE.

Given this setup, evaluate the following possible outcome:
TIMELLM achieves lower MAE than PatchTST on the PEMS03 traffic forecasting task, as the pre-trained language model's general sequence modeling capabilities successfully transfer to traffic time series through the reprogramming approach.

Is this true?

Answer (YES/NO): YES